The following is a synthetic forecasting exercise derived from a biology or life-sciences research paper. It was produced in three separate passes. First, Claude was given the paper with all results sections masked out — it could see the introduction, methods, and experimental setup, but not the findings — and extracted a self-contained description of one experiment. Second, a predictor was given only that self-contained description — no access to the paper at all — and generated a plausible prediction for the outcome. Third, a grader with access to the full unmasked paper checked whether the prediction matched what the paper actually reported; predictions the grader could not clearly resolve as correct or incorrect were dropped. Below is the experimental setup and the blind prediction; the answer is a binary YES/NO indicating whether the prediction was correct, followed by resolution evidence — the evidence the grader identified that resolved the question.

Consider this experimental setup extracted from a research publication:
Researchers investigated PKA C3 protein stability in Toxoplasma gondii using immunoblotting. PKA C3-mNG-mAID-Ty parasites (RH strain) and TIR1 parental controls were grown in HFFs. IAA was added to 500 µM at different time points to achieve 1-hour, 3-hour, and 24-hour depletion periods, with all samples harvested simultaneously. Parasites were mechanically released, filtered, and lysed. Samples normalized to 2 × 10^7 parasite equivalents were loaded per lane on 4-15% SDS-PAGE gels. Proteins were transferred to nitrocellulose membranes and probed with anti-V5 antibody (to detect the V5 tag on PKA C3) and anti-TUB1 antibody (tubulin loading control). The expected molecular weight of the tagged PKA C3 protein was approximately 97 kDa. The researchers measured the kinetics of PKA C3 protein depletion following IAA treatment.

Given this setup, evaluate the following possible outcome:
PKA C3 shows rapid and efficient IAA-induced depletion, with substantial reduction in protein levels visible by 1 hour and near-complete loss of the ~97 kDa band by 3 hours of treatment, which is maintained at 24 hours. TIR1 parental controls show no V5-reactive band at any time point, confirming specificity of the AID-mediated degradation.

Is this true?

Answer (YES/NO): NO